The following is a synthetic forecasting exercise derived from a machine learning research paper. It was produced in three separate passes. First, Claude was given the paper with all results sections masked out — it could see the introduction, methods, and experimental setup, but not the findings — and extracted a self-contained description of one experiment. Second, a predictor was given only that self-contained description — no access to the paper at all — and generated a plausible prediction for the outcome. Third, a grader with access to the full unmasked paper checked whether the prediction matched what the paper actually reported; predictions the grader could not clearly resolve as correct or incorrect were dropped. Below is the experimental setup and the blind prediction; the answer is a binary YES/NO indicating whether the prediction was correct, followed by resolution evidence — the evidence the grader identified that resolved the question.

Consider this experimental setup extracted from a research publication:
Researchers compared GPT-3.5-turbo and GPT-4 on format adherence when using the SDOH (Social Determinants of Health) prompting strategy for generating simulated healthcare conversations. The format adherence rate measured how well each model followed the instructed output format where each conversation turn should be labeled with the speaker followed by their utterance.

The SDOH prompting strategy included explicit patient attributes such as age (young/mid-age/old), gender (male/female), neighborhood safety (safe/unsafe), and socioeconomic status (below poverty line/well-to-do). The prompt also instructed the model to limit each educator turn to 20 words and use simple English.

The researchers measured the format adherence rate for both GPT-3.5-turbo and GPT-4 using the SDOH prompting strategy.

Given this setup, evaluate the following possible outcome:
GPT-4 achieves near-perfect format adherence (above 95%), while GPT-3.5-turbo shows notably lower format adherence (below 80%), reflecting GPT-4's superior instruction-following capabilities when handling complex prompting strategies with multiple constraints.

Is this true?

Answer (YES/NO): NO